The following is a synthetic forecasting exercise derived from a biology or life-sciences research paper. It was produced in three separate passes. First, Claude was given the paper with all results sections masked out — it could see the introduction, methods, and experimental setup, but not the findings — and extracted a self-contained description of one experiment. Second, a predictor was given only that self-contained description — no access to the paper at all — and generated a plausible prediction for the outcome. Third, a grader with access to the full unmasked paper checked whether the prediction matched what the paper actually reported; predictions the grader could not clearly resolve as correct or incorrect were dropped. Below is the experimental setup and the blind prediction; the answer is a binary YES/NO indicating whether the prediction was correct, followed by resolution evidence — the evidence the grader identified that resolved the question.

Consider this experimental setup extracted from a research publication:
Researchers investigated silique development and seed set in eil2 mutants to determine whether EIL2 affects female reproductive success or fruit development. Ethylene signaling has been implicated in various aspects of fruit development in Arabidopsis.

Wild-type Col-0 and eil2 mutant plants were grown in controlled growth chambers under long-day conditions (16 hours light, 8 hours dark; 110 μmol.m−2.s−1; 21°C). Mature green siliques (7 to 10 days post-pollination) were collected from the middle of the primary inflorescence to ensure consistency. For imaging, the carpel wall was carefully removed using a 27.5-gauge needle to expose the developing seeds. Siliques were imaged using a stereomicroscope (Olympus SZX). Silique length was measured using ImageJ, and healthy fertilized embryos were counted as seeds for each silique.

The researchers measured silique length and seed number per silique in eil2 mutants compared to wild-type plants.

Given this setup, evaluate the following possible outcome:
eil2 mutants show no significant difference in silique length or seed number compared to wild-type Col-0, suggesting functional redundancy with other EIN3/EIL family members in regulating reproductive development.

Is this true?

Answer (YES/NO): NO